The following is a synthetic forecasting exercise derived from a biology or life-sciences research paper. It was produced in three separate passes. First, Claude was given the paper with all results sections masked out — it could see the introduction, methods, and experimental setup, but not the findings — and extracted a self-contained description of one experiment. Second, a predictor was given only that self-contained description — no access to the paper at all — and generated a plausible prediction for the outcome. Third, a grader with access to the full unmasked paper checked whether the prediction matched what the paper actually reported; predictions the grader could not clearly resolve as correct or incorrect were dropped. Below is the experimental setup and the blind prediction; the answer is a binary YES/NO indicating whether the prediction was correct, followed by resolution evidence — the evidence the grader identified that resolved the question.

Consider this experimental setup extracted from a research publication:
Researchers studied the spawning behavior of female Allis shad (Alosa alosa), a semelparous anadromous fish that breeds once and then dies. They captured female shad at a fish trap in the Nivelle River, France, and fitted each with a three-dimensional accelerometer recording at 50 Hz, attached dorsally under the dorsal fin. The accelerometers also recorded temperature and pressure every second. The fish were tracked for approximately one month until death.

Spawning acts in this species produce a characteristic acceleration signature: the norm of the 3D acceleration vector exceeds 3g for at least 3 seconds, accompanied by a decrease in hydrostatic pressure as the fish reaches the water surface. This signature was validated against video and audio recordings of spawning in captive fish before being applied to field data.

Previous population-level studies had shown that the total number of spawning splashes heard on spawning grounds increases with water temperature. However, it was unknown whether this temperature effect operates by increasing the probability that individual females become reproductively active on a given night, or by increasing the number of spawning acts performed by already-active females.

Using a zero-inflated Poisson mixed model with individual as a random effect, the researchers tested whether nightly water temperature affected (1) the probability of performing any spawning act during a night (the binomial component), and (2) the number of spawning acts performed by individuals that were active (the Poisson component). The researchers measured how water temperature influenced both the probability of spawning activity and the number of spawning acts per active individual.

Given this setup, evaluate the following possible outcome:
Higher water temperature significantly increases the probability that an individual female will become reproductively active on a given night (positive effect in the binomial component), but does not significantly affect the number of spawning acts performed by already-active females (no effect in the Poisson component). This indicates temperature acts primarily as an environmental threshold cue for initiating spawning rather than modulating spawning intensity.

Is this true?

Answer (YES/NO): YES